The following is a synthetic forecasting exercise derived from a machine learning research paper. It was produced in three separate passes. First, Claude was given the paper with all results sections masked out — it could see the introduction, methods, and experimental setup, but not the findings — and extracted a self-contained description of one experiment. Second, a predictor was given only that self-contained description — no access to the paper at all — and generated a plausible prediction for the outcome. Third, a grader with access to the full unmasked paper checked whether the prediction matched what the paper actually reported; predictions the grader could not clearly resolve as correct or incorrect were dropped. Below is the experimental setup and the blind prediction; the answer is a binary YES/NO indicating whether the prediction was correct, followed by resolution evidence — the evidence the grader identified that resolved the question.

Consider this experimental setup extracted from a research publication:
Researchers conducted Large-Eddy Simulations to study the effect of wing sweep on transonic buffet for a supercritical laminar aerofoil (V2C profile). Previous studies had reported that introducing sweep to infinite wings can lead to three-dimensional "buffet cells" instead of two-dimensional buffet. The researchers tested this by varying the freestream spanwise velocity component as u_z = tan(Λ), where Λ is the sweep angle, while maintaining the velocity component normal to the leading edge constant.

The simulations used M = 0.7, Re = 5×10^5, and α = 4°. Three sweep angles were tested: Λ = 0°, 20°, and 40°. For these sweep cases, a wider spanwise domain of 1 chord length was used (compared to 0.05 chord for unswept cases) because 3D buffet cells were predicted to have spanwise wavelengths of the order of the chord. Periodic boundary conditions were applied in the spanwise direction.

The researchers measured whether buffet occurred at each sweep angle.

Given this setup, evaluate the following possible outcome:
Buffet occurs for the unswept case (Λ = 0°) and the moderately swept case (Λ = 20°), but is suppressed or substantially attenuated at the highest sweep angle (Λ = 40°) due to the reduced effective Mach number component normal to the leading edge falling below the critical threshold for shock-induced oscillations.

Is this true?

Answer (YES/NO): NO